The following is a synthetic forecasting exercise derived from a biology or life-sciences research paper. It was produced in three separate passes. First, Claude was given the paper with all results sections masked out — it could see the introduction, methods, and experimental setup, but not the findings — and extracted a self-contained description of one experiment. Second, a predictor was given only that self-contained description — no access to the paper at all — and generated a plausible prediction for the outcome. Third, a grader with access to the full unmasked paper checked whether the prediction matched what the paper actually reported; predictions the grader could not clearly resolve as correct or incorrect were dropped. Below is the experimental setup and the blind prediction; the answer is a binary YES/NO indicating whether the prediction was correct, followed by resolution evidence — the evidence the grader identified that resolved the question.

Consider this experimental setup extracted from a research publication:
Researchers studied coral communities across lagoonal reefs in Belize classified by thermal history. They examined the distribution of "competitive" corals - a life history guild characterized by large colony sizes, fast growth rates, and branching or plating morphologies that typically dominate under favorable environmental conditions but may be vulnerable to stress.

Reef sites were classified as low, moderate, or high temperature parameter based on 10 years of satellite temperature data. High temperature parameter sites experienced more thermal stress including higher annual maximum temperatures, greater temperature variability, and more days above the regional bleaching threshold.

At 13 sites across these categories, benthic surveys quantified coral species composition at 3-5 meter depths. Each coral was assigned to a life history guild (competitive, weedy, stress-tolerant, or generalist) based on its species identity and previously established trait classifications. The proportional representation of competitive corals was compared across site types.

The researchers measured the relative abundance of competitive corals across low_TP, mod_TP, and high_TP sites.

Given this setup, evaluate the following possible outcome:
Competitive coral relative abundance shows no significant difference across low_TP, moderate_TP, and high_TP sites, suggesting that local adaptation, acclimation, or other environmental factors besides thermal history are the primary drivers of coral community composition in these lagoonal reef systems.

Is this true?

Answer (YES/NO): NO